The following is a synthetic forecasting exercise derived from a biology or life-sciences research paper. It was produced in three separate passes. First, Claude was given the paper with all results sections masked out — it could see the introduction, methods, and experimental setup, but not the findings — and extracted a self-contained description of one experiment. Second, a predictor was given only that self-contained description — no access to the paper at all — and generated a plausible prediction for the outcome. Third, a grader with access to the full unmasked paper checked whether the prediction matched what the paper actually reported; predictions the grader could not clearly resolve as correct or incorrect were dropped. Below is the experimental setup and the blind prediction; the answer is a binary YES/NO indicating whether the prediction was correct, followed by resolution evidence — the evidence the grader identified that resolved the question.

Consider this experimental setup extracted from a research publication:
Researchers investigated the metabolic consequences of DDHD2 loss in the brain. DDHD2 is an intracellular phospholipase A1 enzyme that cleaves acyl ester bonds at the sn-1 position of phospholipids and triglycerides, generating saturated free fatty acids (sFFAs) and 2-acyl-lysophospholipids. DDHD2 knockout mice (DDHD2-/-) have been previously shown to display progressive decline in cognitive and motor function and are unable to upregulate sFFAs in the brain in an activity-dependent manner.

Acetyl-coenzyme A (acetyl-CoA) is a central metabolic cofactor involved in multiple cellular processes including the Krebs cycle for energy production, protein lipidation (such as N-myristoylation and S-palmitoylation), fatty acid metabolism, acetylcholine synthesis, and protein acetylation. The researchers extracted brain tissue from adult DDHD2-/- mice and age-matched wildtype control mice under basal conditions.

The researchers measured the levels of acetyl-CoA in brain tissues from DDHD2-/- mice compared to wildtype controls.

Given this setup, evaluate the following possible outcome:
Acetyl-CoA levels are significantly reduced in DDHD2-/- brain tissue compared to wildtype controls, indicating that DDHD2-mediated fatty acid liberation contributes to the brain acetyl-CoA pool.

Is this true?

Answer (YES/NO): YES